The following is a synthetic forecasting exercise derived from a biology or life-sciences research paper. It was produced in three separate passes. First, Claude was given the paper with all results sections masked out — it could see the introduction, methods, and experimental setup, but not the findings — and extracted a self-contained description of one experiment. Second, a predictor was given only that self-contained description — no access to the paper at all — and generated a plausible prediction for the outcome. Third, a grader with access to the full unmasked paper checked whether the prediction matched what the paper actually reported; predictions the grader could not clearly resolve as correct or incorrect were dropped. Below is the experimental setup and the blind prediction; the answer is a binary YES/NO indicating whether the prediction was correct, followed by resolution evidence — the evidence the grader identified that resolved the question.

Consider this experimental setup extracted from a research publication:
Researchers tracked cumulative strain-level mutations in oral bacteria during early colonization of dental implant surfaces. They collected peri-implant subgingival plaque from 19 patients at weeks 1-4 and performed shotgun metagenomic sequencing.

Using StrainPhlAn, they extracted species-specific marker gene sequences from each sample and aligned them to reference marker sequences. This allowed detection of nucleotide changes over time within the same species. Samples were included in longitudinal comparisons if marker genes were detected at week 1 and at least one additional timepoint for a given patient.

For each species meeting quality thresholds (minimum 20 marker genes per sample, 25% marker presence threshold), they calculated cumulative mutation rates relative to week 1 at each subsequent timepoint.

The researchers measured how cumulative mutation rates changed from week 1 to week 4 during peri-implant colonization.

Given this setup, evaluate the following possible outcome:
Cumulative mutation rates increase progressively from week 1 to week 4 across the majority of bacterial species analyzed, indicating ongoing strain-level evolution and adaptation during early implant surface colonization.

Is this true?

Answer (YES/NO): NO